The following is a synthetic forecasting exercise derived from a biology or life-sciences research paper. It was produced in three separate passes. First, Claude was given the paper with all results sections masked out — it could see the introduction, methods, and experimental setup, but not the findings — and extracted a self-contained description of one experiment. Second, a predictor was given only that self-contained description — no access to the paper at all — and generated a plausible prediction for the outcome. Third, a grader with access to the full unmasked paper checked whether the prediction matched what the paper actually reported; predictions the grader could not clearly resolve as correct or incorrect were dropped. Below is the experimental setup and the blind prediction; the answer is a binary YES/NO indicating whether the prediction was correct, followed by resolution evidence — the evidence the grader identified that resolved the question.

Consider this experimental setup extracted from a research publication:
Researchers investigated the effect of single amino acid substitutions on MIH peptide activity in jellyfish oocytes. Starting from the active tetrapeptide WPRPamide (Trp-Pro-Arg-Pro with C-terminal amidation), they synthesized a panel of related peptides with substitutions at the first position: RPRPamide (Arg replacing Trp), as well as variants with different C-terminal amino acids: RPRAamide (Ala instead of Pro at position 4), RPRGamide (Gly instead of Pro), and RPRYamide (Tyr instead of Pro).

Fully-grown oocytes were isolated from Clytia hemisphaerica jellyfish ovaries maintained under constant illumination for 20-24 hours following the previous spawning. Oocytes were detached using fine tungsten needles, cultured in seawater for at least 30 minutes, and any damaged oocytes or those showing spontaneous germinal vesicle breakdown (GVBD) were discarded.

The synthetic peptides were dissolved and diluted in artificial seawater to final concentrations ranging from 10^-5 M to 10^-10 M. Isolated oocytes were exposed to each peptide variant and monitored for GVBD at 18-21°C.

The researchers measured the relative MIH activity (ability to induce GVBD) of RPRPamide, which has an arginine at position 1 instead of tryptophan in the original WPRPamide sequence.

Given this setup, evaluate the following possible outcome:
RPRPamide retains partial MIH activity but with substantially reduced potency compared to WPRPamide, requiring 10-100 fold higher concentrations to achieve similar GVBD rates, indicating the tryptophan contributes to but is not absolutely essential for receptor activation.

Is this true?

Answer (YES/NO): YES